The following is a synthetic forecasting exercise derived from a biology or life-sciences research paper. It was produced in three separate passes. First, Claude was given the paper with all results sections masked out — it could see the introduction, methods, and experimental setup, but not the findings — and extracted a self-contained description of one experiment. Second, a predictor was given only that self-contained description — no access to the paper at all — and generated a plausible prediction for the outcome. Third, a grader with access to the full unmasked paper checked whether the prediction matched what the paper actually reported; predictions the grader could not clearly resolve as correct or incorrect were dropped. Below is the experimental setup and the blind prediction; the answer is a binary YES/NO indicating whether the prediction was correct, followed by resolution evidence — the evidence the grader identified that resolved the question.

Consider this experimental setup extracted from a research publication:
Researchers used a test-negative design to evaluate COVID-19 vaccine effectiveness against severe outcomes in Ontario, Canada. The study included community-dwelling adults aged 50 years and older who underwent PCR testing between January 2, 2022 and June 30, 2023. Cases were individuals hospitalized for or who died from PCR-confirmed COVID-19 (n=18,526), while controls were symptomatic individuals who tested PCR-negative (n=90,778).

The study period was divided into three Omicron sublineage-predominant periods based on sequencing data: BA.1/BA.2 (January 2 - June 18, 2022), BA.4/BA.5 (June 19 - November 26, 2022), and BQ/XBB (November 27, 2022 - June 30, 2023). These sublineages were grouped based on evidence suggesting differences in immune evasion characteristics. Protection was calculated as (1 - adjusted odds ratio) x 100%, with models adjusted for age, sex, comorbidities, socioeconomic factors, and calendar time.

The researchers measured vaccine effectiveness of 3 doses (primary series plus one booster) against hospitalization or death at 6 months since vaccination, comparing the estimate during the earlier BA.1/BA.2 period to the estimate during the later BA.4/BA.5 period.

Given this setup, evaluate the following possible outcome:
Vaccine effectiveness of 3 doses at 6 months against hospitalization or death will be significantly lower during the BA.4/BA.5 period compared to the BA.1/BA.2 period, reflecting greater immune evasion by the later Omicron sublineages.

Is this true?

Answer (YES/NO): YES